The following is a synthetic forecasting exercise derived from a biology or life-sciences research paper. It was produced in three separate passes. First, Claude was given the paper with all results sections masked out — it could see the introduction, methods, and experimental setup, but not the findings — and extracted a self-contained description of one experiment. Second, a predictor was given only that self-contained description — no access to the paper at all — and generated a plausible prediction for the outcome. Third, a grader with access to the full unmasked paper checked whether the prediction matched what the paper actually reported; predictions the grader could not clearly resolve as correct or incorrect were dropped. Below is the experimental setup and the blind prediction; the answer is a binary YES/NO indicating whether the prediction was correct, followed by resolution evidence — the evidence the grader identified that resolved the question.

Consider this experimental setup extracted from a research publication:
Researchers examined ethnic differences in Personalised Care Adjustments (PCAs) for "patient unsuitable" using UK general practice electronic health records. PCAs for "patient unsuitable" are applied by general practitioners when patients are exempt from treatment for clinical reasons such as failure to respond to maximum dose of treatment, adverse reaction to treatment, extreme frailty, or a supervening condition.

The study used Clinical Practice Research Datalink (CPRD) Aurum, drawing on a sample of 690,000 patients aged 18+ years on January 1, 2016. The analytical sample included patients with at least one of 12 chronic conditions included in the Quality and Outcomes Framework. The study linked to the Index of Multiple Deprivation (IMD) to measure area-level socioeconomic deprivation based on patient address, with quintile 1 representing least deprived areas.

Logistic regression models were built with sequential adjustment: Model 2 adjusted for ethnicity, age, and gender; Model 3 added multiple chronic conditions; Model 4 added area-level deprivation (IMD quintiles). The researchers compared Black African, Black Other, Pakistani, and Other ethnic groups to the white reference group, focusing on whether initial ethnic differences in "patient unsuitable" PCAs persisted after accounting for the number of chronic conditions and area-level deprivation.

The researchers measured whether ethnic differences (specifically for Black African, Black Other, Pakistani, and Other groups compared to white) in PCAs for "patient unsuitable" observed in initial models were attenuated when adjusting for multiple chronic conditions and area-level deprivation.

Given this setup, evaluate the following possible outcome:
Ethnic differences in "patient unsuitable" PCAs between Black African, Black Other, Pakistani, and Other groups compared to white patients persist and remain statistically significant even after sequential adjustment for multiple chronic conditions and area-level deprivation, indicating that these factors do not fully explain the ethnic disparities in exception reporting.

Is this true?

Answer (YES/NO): NO